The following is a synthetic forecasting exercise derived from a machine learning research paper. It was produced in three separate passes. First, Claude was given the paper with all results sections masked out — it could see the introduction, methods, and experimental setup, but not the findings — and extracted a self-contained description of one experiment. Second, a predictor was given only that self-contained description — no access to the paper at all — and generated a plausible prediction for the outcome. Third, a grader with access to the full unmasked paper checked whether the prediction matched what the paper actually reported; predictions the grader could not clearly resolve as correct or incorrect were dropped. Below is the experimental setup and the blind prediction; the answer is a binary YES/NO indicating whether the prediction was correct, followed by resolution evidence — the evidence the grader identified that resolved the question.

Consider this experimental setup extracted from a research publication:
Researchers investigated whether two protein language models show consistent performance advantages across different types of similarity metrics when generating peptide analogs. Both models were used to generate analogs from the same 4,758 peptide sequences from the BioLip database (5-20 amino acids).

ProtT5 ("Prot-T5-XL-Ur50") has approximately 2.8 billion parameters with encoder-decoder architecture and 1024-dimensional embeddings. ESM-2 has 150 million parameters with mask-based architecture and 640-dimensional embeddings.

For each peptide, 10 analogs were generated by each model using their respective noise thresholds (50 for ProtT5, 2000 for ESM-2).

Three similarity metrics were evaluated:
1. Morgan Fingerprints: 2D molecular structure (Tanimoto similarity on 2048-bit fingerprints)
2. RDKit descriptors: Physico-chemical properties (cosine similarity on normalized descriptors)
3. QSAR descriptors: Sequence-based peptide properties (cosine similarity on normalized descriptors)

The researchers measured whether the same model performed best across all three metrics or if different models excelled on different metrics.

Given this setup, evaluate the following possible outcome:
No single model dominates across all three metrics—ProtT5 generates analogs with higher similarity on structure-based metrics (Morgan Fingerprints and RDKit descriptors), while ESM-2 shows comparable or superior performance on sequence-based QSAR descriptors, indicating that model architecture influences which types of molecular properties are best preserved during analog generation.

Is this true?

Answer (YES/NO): NO